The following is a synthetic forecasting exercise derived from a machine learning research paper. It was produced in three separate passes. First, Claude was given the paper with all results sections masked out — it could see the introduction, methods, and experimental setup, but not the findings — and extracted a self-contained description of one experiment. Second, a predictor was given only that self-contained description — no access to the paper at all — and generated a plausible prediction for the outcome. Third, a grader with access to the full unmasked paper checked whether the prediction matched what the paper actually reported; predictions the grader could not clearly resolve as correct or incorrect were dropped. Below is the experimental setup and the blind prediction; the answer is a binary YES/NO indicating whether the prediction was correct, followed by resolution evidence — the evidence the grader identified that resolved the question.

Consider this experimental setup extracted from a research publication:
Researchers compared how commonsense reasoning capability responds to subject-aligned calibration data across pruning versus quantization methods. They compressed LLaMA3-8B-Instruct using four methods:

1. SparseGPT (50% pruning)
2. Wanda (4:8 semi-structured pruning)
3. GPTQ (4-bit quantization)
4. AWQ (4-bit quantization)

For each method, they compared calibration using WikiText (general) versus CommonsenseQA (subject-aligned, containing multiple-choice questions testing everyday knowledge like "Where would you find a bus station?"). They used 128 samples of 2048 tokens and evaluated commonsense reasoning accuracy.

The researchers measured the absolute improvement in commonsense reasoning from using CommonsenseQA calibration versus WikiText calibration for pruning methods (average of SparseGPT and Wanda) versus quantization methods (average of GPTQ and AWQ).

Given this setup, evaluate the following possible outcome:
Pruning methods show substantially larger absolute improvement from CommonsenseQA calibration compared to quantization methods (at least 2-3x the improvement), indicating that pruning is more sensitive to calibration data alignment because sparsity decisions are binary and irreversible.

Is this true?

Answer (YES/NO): NO